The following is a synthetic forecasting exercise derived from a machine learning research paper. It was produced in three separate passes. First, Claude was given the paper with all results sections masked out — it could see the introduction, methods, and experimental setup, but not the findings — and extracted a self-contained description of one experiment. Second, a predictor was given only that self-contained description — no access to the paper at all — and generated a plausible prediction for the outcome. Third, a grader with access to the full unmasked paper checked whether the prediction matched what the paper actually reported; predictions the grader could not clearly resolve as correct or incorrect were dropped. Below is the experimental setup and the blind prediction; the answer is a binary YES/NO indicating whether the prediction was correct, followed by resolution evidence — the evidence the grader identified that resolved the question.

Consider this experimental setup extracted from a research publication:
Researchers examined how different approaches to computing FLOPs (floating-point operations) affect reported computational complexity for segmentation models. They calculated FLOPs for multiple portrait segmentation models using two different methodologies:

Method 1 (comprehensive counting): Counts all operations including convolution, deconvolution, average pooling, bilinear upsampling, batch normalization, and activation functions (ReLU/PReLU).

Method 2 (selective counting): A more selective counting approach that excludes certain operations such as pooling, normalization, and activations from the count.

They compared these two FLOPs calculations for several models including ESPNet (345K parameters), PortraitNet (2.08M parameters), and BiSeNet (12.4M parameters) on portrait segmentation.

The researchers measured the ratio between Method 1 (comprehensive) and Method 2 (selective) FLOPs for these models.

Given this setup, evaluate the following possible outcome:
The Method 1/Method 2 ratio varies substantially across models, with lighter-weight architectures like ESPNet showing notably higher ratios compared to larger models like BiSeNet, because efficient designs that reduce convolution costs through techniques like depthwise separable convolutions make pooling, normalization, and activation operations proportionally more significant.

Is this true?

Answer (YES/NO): NO